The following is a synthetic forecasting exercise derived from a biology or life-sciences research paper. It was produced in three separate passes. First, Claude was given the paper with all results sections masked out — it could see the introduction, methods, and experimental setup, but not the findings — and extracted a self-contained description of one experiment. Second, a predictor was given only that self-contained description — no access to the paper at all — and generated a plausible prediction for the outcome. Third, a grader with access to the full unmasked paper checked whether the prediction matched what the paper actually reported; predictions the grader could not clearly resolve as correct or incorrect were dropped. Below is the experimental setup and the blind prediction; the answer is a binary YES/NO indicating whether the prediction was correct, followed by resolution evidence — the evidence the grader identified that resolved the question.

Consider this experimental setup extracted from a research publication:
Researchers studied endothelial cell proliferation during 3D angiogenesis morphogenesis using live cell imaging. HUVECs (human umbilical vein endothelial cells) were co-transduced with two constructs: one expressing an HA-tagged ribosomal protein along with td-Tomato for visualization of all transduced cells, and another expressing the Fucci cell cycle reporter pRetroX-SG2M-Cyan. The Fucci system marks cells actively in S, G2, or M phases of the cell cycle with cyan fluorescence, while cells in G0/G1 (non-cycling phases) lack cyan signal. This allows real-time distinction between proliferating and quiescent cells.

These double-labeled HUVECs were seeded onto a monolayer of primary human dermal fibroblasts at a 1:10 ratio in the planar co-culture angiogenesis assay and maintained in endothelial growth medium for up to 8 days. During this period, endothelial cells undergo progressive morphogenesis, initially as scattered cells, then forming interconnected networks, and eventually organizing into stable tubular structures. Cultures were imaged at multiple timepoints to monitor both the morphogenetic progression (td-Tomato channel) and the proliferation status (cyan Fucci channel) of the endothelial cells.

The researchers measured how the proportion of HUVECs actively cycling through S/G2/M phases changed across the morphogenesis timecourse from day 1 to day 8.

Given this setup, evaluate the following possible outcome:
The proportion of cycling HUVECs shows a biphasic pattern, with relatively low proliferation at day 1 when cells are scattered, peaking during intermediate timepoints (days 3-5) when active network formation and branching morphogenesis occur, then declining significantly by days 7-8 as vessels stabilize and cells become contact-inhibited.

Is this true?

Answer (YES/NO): NO